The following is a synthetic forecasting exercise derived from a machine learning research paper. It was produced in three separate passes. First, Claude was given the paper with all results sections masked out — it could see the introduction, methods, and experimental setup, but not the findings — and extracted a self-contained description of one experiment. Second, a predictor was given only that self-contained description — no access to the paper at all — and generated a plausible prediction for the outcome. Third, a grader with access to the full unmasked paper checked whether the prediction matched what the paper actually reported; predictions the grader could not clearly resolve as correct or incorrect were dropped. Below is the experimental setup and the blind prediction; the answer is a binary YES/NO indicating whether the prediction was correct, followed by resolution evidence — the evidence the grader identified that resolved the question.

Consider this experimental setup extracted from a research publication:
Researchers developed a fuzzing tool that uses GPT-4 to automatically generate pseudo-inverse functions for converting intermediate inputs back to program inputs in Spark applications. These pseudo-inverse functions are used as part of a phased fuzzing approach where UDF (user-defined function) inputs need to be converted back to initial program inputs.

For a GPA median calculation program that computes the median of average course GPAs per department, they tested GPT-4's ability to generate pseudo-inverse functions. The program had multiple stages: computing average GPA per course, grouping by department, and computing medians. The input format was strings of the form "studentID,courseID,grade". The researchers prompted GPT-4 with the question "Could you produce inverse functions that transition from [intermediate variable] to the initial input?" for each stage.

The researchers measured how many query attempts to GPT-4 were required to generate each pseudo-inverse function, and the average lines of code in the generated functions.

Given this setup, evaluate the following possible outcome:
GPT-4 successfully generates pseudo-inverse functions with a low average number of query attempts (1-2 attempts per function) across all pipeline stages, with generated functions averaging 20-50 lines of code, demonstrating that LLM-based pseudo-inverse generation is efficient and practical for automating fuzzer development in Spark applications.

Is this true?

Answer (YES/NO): NO